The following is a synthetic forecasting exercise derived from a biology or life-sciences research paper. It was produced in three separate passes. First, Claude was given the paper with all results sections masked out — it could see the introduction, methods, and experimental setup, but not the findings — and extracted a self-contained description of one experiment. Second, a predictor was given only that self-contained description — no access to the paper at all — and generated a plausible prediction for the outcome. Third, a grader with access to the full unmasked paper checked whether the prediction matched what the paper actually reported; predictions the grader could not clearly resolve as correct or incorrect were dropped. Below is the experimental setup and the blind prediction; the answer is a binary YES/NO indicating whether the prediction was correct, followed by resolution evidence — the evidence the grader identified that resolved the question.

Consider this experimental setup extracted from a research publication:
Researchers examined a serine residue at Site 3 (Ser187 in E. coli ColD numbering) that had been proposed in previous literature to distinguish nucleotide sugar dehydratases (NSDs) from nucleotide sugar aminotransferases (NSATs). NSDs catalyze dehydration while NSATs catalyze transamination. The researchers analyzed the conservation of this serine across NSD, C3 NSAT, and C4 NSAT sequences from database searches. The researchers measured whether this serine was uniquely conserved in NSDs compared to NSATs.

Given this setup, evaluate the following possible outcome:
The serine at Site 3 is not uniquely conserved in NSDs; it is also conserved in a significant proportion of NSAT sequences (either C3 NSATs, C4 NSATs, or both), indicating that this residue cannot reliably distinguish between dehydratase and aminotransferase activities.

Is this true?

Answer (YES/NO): YES